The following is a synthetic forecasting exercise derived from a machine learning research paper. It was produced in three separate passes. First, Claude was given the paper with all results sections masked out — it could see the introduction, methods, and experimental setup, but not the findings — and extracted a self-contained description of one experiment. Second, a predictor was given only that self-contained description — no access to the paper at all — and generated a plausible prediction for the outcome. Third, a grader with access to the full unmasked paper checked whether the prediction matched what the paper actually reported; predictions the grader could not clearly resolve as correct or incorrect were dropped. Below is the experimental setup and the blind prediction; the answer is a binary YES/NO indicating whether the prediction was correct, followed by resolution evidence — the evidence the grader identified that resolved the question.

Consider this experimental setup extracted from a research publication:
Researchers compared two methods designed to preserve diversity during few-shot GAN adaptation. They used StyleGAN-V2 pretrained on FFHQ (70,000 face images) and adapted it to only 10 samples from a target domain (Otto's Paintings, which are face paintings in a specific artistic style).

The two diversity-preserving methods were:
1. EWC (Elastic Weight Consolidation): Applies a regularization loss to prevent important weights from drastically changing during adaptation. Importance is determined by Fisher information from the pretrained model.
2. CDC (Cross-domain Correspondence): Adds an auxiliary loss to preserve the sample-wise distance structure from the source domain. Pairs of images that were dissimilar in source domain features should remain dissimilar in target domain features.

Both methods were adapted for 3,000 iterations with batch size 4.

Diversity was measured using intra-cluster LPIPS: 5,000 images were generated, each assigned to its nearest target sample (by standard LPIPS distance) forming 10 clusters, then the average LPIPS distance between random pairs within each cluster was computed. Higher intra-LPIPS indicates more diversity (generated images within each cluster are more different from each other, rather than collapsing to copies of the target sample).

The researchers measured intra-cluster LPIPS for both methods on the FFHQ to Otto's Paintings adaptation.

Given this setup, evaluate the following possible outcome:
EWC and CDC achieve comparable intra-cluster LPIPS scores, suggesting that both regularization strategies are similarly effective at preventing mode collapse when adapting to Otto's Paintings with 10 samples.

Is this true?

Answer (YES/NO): NO